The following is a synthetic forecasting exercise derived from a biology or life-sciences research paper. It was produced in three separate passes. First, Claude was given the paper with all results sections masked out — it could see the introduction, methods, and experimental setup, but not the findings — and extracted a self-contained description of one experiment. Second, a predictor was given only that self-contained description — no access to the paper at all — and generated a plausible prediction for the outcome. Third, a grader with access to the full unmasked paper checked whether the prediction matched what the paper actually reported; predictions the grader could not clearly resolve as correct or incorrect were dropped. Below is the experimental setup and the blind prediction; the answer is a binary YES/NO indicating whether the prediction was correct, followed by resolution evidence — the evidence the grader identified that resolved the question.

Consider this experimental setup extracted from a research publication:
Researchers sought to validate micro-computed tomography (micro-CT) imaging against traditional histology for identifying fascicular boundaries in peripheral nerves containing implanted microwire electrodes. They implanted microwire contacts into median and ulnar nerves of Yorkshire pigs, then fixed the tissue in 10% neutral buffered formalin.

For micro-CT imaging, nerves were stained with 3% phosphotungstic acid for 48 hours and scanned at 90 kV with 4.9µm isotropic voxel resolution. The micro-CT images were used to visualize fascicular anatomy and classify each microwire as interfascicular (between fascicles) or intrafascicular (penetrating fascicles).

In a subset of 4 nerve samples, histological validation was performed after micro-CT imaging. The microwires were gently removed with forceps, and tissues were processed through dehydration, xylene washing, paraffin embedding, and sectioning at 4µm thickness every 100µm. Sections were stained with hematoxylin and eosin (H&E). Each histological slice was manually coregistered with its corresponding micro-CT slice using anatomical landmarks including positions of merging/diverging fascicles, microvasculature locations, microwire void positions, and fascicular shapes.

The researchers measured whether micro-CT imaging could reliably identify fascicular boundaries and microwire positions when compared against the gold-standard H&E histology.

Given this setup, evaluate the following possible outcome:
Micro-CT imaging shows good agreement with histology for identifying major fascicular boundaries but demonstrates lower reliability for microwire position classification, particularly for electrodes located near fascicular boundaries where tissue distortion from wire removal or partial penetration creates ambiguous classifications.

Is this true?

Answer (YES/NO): NO